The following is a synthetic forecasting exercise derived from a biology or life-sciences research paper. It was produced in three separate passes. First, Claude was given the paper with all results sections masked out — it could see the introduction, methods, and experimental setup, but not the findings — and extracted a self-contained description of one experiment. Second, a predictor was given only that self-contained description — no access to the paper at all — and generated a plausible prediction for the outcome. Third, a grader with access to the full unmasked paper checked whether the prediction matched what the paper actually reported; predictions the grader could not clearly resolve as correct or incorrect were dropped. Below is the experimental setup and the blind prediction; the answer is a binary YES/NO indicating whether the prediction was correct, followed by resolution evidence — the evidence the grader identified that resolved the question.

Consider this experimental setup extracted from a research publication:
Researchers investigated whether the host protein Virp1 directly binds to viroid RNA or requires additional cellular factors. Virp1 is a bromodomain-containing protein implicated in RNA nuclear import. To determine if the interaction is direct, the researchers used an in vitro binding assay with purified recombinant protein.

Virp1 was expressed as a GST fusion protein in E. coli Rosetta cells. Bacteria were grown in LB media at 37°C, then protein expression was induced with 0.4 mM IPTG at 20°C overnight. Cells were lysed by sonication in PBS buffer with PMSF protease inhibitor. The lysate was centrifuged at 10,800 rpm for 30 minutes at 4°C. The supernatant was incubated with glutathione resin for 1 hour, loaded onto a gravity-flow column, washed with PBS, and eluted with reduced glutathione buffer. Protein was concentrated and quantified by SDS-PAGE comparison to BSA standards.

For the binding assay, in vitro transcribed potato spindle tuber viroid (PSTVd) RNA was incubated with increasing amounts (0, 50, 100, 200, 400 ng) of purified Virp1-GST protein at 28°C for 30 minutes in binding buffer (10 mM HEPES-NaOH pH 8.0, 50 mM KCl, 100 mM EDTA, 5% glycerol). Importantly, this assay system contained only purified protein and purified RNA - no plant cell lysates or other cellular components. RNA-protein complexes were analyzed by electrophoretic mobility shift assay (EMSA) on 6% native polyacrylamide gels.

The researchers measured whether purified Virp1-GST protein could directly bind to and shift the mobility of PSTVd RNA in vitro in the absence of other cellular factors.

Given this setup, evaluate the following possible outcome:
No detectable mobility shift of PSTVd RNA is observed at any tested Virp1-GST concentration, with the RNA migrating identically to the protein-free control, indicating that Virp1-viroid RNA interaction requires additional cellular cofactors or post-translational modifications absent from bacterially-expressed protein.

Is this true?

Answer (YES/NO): NO